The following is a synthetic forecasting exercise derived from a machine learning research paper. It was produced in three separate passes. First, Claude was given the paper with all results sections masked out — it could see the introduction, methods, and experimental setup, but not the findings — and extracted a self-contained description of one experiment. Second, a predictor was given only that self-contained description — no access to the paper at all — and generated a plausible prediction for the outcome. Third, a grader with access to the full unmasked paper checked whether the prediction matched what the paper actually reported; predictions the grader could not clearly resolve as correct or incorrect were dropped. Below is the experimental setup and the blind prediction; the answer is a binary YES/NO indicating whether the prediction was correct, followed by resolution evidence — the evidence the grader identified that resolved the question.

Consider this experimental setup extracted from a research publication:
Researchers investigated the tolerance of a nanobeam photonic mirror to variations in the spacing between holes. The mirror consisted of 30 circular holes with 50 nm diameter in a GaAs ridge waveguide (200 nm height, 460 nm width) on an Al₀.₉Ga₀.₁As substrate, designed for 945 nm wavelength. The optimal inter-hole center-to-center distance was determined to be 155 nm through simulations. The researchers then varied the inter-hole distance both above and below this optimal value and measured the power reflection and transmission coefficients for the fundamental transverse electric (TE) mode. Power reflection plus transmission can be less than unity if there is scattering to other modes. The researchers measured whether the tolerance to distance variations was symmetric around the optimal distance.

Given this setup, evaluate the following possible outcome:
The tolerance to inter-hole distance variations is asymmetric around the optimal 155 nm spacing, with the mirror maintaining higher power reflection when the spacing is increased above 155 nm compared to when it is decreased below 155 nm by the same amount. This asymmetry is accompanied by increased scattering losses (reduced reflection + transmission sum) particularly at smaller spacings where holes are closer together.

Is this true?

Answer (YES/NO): YES